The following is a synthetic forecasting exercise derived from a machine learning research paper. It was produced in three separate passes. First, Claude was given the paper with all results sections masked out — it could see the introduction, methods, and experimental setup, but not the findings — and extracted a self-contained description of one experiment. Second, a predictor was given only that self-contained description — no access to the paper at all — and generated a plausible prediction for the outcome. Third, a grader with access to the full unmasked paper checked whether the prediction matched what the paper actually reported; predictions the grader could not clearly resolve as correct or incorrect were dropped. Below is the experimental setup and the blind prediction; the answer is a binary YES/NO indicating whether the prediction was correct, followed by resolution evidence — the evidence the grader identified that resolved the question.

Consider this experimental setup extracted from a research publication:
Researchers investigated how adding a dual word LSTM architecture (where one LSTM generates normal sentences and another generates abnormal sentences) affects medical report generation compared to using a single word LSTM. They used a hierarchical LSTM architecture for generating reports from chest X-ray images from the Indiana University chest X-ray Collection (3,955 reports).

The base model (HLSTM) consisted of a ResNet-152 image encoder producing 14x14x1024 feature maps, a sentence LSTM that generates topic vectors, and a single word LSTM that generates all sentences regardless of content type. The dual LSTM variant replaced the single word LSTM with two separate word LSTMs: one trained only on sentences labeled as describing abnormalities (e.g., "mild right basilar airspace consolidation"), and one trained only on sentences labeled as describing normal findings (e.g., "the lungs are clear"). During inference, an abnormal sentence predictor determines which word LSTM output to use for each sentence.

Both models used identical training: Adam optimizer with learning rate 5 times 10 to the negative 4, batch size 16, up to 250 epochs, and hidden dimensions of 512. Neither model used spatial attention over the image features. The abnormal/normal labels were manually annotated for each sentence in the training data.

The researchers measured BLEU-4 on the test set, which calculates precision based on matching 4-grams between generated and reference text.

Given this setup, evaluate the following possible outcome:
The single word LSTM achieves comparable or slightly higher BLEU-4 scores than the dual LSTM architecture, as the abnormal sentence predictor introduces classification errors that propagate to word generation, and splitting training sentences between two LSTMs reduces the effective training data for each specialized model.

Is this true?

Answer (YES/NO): YES